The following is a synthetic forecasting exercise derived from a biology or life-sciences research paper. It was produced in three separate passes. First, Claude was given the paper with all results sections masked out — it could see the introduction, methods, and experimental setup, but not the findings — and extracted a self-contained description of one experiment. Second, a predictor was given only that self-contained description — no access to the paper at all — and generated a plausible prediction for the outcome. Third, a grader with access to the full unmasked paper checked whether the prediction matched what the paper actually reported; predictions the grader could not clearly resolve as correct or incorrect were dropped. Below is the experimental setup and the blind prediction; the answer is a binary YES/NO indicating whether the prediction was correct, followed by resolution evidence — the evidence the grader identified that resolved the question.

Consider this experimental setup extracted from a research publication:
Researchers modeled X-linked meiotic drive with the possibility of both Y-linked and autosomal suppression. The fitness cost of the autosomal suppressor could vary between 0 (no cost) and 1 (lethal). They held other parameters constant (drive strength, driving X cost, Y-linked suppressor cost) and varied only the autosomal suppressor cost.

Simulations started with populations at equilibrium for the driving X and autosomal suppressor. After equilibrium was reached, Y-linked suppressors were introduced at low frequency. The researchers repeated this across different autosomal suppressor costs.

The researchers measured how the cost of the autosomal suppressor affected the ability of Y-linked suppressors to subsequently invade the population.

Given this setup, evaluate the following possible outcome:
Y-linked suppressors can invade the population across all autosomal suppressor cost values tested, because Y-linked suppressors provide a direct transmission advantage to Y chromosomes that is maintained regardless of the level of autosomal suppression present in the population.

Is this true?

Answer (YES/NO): NO